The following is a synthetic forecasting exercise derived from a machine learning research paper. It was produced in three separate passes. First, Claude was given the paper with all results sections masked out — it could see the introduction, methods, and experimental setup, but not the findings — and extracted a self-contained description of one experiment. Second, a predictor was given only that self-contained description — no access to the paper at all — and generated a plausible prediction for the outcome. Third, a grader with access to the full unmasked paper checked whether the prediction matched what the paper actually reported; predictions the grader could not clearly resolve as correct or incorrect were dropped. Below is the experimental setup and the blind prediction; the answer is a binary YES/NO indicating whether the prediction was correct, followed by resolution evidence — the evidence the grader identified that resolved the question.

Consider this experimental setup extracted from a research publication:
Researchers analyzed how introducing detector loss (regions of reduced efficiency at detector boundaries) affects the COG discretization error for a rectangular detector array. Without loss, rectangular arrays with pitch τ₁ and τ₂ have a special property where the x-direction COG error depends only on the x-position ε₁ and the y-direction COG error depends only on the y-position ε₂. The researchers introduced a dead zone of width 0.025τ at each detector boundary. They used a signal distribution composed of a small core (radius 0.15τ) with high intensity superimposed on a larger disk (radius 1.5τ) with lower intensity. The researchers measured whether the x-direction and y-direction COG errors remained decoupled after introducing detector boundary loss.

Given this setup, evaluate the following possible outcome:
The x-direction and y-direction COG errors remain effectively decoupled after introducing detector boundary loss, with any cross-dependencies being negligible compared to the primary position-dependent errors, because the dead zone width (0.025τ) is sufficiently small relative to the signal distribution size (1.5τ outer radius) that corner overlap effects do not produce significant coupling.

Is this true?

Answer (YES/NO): NO